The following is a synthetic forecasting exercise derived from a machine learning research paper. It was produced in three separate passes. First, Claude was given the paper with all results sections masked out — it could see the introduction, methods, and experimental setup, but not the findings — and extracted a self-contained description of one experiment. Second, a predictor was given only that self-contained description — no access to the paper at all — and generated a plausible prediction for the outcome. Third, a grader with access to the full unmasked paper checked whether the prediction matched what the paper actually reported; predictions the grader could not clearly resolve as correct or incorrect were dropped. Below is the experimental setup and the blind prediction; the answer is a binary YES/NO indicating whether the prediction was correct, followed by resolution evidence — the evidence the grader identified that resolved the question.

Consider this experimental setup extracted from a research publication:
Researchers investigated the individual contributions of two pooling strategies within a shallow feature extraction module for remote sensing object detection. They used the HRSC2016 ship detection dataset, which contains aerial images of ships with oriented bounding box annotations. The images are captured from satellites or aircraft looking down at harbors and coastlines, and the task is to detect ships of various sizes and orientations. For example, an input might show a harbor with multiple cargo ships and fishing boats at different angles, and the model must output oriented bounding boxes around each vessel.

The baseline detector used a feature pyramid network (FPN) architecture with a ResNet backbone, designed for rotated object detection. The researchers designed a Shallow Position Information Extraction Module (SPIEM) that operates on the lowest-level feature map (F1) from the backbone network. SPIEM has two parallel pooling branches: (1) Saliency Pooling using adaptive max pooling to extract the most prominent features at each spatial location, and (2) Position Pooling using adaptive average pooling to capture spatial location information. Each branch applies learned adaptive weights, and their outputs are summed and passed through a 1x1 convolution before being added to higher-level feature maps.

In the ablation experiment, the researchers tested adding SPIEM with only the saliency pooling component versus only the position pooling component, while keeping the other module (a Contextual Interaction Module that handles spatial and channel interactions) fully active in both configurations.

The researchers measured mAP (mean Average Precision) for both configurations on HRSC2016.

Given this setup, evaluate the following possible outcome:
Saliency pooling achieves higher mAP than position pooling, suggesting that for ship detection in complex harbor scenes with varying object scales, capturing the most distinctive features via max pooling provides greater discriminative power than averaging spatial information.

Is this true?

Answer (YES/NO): NO